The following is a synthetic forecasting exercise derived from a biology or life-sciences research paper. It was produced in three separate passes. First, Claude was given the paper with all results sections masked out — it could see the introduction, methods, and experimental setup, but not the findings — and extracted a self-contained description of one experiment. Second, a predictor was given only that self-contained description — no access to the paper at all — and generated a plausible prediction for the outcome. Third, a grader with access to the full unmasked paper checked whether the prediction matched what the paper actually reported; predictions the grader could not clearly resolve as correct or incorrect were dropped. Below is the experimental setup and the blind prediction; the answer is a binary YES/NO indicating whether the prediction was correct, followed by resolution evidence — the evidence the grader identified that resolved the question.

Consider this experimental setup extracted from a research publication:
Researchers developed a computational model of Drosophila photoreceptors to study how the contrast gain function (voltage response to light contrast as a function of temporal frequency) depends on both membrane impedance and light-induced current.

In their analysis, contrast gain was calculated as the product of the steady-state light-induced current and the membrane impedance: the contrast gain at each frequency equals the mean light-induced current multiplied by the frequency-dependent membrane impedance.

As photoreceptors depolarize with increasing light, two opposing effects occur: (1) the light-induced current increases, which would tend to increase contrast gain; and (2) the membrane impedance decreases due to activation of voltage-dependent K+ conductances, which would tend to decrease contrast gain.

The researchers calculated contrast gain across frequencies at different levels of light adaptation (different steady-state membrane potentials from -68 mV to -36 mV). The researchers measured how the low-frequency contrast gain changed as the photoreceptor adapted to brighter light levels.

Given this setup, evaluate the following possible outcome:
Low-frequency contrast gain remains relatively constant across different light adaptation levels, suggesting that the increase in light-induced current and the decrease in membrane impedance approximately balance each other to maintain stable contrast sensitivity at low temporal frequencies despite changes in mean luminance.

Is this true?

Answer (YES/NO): NO